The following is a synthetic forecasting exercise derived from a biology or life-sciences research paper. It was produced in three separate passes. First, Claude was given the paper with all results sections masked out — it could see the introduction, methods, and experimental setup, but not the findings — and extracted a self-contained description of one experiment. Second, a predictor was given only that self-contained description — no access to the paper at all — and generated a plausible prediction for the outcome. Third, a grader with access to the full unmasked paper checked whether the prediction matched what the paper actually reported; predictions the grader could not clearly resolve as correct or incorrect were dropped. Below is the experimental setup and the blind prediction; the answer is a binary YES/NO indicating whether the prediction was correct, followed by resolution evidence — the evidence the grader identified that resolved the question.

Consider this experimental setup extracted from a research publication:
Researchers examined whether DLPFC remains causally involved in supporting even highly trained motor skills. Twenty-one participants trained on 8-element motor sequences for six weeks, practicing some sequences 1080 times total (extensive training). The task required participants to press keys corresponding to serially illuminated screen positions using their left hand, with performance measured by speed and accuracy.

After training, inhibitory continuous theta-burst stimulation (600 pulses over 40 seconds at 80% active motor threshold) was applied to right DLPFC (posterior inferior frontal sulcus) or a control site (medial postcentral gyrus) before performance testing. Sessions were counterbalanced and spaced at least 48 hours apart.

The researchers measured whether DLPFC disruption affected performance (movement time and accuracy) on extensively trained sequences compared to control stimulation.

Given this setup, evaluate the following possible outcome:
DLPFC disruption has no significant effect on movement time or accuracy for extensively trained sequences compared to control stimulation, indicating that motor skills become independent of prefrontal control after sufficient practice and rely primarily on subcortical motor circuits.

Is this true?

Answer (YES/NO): NO